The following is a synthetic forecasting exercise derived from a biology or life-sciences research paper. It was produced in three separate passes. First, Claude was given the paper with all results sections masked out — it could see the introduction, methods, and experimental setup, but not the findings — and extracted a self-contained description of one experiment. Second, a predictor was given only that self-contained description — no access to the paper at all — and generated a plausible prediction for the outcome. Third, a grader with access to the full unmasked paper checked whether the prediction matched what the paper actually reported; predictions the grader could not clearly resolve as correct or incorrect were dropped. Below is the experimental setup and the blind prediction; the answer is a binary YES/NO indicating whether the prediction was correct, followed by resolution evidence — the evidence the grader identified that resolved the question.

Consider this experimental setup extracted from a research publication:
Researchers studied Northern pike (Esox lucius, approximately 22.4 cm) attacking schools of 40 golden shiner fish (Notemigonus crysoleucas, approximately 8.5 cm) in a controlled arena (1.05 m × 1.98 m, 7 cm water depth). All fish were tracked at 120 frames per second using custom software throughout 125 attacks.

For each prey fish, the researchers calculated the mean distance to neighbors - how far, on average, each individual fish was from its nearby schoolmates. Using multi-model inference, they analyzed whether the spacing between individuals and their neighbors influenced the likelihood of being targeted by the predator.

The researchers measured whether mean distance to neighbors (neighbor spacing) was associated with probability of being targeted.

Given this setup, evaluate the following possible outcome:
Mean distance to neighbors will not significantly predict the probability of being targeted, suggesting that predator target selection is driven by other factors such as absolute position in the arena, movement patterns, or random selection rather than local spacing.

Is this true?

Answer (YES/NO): NO